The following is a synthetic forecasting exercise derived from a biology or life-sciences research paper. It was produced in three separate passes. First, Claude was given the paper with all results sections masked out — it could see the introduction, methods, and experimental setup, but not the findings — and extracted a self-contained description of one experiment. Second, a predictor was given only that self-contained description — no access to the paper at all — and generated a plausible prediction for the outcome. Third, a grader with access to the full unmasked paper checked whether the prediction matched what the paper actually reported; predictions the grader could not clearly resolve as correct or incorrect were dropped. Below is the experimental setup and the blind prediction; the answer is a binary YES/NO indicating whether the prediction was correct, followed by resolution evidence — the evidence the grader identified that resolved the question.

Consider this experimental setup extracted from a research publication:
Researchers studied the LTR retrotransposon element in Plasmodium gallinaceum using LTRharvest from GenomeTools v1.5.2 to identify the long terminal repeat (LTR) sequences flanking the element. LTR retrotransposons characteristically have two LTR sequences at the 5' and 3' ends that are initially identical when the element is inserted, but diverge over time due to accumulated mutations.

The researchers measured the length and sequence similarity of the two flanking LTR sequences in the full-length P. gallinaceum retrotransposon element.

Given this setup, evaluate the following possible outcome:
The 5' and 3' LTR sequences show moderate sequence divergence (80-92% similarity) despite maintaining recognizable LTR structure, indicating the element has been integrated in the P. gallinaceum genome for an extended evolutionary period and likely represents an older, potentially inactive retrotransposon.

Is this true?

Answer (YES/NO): YES